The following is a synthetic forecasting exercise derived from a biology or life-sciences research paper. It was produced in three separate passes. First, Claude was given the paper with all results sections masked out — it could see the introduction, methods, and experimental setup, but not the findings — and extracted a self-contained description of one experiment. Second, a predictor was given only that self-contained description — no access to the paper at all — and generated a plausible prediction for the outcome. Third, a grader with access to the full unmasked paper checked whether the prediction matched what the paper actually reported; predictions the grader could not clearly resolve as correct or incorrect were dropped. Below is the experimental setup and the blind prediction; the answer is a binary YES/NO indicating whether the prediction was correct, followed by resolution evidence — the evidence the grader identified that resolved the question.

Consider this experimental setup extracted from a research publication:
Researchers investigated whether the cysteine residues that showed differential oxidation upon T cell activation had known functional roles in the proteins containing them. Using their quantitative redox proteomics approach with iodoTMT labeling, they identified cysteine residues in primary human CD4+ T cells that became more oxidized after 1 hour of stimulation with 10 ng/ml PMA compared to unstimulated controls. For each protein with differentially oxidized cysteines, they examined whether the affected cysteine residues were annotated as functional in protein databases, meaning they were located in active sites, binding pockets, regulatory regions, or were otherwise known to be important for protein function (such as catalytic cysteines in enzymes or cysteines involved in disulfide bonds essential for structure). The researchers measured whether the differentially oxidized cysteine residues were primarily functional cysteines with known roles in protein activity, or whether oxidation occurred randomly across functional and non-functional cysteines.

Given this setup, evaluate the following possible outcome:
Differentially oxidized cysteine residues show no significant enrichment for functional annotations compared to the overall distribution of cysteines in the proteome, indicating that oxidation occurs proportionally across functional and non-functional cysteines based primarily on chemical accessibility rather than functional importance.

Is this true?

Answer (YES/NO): NO